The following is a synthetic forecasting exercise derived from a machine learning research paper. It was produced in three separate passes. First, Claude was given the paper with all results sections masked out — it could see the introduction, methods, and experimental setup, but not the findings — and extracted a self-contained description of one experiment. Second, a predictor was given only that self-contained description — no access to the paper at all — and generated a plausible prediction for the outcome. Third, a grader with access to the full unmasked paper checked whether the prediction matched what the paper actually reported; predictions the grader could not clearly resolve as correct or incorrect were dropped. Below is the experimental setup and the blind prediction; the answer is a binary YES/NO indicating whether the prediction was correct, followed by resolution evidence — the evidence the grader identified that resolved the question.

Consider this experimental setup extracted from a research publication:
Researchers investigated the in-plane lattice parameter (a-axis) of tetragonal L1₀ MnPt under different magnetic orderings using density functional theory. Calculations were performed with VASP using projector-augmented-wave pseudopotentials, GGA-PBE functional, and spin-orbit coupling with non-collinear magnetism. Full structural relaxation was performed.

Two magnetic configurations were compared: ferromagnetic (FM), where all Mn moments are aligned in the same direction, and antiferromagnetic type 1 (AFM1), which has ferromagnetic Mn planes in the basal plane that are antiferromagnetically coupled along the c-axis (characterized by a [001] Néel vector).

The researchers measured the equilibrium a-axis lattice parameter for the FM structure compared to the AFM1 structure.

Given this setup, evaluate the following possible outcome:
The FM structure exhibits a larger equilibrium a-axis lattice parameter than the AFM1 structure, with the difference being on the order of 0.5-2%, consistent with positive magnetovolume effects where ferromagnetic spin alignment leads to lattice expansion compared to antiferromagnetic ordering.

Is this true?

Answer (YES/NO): NO